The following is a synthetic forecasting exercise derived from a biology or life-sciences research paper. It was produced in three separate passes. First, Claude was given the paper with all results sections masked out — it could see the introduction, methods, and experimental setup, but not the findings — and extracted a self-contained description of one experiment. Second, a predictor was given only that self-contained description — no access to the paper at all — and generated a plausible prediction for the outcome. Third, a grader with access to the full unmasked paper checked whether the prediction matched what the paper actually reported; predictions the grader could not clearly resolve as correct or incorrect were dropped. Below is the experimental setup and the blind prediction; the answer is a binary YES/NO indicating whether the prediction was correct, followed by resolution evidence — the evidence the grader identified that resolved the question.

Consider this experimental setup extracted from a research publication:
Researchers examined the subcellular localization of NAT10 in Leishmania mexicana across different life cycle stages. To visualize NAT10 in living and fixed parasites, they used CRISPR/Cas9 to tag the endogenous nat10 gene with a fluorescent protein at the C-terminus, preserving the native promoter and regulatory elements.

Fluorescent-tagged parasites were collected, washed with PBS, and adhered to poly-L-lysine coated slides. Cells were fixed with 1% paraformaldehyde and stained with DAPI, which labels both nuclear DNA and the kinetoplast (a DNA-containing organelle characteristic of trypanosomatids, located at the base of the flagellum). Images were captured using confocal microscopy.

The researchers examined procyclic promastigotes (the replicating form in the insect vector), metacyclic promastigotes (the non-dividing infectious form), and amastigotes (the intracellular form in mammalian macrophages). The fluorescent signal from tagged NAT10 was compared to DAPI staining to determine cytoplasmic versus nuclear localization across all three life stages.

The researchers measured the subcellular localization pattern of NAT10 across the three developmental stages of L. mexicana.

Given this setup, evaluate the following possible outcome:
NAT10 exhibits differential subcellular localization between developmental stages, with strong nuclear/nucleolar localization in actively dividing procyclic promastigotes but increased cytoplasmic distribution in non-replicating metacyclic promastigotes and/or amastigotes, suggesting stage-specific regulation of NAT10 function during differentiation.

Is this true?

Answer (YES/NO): NO